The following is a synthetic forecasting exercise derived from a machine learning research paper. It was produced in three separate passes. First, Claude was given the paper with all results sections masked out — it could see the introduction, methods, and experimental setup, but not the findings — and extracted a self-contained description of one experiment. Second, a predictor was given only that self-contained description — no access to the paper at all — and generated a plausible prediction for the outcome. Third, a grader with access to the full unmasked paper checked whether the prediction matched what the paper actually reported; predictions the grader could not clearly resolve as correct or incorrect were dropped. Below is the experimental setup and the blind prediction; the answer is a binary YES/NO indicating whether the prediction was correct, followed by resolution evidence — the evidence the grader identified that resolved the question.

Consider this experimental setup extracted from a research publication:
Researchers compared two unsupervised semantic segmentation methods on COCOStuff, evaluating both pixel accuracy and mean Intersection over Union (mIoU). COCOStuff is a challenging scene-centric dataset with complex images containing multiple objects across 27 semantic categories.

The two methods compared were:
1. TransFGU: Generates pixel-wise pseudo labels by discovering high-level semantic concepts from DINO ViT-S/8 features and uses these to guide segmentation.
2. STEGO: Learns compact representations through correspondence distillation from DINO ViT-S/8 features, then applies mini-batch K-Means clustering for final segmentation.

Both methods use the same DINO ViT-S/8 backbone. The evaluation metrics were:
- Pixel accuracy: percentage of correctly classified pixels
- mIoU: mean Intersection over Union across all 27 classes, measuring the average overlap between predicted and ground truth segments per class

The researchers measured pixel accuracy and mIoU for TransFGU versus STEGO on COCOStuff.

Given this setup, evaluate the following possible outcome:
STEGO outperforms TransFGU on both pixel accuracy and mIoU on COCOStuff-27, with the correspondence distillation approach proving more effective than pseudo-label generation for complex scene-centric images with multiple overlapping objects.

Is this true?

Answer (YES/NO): NO